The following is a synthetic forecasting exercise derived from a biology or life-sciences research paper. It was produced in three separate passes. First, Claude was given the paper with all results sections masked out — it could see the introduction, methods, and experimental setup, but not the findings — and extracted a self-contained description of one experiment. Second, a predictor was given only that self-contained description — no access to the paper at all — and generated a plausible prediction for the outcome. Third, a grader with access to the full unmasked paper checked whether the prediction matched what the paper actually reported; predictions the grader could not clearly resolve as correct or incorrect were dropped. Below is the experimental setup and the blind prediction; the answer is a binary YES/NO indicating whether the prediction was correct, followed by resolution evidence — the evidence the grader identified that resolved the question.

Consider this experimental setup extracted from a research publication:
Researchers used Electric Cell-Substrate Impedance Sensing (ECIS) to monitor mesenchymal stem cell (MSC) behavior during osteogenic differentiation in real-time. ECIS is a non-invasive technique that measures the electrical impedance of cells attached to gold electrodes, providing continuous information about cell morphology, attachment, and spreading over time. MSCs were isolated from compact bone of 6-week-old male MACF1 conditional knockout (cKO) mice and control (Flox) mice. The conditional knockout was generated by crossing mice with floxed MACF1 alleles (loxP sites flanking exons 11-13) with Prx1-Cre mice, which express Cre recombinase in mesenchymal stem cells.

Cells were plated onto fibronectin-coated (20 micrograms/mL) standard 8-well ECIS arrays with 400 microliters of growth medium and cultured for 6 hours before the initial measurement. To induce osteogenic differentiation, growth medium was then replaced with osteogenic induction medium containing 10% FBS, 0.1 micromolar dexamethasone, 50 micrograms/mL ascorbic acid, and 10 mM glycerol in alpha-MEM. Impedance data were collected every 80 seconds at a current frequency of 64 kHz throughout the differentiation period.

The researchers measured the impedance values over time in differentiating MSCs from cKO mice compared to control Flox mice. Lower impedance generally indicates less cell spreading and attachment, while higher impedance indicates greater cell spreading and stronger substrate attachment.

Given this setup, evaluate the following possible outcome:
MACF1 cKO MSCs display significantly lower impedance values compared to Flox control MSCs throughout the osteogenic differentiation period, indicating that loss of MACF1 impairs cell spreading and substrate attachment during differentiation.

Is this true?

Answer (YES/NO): NO